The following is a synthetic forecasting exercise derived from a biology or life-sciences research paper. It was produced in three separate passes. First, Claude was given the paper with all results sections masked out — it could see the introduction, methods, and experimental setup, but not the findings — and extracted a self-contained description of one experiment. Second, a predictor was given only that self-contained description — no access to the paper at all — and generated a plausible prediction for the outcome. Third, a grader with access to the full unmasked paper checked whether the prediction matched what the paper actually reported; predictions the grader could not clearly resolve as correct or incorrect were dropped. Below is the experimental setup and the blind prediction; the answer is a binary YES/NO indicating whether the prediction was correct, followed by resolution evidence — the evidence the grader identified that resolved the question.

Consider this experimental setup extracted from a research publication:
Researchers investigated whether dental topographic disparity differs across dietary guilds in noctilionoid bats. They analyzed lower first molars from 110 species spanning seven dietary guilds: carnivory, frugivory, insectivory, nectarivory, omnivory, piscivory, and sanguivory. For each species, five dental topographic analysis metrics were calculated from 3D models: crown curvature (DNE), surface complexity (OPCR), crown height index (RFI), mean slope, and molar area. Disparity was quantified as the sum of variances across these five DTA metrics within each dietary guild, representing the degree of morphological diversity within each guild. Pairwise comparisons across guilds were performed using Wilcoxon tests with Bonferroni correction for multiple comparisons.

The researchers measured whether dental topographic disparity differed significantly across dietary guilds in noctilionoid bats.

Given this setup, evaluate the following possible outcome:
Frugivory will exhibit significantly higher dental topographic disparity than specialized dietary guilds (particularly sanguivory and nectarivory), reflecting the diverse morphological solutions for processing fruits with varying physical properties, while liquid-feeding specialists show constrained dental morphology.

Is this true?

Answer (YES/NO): YES